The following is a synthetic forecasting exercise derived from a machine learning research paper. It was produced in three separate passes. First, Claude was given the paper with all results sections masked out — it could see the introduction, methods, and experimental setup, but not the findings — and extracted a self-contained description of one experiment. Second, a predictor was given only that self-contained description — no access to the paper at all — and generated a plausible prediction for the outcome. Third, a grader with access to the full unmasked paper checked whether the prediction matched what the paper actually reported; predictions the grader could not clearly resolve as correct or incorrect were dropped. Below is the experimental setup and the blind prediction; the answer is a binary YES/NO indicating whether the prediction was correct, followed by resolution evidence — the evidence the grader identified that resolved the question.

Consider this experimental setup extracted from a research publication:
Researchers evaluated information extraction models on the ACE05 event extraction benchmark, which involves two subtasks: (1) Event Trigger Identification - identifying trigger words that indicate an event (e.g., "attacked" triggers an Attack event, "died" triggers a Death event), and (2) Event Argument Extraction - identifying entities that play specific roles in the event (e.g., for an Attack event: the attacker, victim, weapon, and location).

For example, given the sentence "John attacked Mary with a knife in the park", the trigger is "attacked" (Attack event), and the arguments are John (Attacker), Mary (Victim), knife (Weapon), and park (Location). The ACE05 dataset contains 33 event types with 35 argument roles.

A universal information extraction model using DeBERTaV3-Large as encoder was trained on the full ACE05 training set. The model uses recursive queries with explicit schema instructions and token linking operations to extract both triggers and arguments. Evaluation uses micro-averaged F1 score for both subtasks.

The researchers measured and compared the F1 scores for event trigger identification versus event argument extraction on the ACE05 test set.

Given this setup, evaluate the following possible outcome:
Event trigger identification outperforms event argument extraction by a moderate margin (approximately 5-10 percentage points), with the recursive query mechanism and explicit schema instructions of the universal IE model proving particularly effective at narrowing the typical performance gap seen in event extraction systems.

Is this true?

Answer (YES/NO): NO